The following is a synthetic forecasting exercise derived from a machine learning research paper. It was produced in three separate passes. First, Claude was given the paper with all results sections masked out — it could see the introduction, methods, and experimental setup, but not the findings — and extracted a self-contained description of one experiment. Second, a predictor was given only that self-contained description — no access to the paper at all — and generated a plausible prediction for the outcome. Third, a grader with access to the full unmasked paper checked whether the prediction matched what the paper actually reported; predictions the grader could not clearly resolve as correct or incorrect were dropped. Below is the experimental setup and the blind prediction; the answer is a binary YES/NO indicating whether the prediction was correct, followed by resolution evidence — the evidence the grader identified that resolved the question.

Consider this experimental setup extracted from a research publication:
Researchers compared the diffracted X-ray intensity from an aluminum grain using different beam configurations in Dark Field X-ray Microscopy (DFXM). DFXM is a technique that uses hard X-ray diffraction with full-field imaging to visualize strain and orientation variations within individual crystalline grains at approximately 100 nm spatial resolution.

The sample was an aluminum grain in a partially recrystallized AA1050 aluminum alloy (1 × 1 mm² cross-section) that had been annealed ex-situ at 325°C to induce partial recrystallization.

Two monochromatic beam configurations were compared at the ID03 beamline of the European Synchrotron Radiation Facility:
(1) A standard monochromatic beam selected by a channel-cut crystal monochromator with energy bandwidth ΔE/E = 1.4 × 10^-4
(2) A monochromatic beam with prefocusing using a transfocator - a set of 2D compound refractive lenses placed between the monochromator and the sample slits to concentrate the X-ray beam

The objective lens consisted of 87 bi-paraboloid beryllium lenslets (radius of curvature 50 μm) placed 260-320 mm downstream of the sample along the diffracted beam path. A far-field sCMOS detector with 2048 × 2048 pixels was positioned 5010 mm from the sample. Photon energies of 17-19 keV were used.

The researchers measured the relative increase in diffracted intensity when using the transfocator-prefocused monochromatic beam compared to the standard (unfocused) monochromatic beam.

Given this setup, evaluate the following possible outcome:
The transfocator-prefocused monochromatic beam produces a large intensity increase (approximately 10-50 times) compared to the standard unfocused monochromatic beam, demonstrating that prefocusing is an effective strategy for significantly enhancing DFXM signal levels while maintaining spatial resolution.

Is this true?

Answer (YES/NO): NO